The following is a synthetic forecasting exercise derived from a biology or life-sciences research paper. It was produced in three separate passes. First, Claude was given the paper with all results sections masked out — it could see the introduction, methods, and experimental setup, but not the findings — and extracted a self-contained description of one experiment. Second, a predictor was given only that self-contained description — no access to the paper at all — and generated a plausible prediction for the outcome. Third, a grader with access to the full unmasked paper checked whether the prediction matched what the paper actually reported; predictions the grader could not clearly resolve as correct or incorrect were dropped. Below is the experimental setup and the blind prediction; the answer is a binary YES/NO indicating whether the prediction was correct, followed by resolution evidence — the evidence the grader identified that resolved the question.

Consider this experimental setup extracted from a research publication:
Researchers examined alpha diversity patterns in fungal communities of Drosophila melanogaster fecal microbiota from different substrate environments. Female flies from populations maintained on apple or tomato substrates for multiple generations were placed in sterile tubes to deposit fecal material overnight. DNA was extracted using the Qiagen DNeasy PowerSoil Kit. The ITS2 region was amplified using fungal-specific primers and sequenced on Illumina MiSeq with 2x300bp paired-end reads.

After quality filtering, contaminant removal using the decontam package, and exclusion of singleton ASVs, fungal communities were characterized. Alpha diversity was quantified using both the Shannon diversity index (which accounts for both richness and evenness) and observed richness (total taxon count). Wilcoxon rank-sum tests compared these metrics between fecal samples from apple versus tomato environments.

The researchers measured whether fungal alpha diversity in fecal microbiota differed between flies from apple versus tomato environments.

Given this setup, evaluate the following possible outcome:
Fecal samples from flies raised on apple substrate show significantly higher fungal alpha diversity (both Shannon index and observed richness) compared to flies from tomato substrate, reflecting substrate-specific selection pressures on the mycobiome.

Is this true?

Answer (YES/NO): YES